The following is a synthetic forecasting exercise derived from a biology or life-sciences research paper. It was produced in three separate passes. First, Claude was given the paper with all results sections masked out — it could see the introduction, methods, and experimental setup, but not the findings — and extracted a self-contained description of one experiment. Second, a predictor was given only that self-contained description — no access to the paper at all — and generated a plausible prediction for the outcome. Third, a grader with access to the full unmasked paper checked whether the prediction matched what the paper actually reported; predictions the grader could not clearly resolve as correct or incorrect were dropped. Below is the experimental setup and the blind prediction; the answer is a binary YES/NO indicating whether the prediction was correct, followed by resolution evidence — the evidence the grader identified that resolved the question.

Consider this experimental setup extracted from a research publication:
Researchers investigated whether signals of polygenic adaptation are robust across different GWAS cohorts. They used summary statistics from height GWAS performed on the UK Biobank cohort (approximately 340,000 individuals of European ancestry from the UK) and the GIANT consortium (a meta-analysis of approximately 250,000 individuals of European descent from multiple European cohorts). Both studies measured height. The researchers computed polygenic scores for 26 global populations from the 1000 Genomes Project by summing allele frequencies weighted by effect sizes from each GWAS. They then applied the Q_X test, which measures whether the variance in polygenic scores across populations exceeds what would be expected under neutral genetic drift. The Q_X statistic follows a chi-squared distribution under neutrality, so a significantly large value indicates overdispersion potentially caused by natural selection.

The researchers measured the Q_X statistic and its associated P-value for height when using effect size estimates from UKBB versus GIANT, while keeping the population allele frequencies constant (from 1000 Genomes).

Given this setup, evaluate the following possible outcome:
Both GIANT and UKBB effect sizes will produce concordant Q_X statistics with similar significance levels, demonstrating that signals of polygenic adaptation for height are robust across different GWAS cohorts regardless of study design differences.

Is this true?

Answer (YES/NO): NO